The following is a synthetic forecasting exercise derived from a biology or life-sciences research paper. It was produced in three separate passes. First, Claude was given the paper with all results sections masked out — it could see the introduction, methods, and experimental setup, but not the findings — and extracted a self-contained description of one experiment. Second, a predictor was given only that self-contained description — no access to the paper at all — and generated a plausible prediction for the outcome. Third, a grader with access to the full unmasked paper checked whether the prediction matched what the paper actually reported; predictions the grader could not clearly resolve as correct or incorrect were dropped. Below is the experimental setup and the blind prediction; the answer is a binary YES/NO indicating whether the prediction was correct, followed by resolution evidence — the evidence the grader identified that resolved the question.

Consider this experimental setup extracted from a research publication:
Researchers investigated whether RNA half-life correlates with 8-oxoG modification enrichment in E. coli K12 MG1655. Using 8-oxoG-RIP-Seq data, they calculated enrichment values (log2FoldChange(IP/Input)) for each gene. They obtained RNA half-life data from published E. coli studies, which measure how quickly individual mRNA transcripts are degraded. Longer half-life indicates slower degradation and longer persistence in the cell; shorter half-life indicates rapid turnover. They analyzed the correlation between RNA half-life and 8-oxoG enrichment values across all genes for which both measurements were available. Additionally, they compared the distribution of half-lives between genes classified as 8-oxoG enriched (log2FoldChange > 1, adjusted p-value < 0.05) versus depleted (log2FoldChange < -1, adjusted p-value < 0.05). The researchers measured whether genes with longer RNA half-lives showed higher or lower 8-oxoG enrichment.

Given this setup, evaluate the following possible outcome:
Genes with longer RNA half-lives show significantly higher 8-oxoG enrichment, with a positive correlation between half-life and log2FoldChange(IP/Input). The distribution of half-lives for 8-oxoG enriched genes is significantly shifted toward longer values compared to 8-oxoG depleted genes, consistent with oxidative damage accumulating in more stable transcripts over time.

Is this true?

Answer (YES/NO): NO